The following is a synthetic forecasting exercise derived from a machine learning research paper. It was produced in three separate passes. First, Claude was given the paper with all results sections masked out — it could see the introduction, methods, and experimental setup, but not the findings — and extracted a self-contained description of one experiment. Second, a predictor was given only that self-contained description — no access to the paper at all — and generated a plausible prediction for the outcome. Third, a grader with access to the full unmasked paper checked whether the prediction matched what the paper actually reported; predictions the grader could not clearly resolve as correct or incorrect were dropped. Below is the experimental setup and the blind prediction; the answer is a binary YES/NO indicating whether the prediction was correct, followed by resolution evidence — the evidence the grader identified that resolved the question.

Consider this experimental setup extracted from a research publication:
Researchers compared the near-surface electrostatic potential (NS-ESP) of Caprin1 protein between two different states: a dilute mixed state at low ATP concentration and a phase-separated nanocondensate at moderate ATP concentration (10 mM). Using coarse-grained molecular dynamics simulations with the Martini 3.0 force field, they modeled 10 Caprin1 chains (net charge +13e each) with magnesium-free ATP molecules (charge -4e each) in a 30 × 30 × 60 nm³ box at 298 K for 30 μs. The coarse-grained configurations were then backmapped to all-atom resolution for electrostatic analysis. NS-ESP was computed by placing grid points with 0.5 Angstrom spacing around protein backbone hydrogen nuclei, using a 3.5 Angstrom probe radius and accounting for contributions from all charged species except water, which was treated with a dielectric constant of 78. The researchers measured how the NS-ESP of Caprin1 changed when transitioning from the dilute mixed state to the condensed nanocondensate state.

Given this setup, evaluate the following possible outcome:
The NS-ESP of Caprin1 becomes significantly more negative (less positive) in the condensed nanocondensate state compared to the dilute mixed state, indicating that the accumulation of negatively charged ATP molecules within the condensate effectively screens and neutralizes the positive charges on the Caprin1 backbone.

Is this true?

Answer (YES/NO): YES